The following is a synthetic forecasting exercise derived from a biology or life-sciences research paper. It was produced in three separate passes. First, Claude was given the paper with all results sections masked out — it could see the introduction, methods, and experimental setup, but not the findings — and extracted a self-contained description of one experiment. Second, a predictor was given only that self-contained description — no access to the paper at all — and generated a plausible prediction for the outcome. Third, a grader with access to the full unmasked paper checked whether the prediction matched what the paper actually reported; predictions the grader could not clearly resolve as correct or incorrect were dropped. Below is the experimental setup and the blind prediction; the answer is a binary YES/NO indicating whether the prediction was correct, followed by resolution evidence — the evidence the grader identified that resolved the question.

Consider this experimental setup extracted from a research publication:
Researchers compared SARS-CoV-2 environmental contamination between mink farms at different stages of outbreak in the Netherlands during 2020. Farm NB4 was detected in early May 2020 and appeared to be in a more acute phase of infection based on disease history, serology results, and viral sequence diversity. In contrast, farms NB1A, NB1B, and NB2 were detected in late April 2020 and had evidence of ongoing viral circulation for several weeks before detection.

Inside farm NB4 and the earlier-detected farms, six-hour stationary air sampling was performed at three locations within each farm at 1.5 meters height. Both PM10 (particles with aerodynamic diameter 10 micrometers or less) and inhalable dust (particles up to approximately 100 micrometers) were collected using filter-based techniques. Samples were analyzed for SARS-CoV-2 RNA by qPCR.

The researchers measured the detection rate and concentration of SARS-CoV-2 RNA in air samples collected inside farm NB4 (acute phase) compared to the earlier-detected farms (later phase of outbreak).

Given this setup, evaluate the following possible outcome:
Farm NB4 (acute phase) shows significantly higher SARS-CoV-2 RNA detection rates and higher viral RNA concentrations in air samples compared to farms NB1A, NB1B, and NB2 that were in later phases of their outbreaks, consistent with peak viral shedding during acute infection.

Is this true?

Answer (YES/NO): YES